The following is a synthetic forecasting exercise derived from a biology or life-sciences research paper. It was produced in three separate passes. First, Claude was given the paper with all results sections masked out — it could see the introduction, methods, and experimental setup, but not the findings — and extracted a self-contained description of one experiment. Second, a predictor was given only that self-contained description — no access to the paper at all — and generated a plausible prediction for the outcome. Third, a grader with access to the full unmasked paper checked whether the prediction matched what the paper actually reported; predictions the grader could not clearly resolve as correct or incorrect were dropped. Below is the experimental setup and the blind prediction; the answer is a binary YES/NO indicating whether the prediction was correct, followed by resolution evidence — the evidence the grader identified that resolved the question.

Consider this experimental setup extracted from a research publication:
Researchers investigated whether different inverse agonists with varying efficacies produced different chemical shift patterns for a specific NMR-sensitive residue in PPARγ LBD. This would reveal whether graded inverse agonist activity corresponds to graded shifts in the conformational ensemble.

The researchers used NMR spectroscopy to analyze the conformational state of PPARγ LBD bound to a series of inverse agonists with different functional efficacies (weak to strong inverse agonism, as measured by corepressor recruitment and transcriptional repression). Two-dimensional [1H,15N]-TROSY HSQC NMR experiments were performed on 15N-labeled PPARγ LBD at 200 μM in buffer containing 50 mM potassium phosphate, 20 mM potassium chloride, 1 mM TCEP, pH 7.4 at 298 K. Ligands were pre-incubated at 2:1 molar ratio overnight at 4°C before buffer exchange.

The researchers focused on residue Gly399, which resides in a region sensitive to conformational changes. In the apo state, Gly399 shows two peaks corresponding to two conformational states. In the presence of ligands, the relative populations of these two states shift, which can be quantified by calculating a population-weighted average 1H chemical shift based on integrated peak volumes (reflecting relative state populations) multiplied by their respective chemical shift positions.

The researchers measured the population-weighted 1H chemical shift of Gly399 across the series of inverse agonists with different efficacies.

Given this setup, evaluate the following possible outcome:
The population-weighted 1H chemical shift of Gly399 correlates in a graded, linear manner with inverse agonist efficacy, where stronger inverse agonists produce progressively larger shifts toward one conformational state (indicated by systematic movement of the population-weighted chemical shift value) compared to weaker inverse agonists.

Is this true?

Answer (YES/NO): YES